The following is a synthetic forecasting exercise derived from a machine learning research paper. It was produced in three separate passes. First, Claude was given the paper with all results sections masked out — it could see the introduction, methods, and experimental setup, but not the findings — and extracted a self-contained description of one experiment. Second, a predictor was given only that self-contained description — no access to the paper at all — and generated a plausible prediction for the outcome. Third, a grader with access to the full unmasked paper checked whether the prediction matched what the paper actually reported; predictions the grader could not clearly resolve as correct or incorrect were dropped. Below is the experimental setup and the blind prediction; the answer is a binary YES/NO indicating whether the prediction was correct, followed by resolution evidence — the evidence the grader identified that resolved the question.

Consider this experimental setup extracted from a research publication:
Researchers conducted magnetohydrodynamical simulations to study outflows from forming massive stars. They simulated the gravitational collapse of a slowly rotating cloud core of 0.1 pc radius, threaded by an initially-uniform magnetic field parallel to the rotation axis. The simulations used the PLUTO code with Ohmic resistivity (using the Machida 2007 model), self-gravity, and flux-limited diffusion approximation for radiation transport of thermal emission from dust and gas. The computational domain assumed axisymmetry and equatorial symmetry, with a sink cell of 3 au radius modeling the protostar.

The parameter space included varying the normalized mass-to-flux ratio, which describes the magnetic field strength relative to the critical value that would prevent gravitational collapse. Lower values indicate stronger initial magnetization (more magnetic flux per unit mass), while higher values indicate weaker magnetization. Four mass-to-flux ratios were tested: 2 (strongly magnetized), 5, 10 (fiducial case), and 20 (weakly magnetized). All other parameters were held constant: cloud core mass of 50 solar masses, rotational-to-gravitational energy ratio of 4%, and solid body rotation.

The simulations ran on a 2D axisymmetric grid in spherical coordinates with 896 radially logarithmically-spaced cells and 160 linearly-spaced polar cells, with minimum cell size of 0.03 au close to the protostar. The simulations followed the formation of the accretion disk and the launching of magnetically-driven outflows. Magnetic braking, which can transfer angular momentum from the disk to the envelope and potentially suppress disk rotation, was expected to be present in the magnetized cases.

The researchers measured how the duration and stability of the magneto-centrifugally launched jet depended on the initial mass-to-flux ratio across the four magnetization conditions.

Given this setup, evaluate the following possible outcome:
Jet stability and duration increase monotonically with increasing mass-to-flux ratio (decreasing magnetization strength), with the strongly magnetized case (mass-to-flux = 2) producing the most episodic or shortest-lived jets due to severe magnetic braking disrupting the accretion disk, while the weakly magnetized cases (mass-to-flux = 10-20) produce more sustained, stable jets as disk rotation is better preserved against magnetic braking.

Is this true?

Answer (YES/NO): YES